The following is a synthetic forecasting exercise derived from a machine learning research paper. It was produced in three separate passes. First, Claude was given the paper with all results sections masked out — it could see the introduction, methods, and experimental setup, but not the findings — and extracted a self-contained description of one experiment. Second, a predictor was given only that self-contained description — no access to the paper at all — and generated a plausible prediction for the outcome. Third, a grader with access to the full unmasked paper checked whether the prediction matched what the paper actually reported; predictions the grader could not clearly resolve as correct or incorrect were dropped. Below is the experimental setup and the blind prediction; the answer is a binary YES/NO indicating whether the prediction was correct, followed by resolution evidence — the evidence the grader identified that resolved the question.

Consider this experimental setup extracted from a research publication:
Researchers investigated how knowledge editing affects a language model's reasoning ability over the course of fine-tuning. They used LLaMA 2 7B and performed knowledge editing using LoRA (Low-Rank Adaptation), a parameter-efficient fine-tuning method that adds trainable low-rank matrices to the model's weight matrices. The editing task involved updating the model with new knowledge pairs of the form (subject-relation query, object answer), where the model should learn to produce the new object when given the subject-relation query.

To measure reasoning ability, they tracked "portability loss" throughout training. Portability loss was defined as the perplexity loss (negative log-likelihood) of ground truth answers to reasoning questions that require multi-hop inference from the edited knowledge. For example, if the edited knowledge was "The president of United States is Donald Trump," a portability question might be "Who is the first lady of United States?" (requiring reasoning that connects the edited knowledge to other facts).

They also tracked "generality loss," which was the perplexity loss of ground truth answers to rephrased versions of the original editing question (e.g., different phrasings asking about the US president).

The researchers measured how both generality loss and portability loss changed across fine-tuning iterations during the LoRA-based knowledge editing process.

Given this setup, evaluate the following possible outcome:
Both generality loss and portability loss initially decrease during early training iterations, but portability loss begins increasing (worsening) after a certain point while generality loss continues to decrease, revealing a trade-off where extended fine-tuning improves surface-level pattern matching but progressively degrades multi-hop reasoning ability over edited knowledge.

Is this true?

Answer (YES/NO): YES